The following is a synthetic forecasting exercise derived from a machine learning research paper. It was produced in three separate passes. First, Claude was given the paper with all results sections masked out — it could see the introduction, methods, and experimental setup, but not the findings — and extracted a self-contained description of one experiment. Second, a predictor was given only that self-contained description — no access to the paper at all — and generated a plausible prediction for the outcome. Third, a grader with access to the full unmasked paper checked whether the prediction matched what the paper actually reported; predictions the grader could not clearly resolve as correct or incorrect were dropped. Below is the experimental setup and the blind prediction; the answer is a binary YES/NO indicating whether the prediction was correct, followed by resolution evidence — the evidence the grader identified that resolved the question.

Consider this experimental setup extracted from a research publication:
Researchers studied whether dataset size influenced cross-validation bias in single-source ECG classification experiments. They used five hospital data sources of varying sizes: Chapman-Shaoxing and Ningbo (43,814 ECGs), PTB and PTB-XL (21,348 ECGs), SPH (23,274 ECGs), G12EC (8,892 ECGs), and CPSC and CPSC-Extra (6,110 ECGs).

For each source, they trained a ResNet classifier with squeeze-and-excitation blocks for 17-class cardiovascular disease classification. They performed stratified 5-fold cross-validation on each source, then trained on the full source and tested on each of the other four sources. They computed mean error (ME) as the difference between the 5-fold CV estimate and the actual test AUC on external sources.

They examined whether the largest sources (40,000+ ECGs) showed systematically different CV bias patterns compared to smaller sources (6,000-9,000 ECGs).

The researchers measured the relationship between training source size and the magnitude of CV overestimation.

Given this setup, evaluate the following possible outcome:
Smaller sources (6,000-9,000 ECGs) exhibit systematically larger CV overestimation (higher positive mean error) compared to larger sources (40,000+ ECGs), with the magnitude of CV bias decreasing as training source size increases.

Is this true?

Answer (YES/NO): NO